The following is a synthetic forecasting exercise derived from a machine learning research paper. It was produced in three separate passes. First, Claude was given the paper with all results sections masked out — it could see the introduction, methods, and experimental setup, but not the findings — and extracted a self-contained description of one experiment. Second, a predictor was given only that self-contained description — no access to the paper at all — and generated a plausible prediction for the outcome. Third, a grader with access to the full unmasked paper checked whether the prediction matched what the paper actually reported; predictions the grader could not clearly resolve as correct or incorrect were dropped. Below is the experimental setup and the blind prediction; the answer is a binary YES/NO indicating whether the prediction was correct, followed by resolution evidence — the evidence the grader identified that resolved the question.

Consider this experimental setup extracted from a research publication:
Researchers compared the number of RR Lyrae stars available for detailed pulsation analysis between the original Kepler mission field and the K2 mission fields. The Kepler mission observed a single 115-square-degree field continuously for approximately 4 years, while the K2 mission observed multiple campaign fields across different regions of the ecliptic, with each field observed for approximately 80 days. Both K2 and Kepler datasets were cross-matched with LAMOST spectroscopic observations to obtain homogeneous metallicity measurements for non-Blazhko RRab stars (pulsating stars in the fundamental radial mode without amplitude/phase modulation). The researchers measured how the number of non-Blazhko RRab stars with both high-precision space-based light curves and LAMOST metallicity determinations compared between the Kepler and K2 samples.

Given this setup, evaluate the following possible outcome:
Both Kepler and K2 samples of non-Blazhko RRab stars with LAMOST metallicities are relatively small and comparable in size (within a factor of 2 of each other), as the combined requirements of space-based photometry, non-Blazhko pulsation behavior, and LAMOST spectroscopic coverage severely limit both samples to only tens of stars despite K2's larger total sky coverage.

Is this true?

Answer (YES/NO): NO